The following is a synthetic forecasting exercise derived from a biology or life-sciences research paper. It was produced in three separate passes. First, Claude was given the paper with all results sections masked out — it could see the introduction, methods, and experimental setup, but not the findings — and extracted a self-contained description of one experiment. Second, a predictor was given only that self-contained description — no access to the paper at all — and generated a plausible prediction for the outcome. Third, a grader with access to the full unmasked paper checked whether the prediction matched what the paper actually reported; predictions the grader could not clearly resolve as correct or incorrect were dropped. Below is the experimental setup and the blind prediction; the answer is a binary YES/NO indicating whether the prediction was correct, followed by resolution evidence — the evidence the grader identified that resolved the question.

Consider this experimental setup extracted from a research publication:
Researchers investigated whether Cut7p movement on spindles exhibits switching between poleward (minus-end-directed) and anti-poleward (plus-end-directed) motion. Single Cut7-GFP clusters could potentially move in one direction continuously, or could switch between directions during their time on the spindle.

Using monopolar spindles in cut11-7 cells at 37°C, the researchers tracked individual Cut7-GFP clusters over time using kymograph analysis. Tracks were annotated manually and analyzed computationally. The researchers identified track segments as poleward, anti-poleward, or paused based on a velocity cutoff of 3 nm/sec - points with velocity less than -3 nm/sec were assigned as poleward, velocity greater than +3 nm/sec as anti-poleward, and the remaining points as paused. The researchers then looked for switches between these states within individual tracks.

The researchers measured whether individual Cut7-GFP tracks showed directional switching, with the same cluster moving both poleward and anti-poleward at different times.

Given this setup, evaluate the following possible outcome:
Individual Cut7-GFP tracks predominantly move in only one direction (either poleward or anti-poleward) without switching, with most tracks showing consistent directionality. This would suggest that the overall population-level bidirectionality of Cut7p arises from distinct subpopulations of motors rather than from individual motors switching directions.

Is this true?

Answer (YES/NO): NO